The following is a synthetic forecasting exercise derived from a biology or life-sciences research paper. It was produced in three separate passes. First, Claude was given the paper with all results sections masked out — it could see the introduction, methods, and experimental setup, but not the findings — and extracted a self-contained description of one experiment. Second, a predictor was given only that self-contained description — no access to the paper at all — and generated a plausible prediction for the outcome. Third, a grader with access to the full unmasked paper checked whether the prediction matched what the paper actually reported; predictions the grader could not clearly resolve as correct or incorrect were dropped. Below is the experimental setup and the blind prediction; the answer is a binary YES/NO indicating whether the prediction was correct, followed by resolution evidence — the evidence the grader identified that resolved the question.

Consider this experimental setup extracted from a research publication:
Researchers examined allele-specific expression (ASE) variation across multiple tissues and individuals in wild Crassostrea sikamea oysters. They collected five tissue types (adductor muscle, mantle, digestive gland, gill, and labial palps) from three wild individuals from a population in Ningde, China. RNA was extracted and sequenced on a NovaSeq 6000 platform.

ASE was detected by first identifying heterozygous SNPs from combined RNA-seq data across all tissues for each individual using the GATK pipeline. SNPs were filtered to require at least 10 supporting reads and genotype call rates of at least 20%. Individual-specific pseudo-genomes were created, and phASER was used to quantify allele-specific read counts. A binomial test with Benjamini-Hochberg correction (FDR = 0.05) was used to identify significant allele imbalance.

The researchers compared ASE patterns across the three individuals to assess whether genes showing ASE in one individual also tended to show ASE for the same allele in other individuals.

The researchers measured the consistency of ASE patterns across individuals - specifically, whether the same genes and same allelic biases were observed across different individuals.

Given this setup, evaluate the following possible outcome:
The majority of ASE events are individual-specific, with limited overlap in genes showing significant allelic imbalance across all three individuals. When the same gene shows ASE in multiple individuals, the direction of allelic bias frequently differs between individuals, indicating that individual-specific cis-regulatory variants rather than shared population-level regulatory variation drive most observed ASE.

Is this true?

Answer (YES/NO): NO